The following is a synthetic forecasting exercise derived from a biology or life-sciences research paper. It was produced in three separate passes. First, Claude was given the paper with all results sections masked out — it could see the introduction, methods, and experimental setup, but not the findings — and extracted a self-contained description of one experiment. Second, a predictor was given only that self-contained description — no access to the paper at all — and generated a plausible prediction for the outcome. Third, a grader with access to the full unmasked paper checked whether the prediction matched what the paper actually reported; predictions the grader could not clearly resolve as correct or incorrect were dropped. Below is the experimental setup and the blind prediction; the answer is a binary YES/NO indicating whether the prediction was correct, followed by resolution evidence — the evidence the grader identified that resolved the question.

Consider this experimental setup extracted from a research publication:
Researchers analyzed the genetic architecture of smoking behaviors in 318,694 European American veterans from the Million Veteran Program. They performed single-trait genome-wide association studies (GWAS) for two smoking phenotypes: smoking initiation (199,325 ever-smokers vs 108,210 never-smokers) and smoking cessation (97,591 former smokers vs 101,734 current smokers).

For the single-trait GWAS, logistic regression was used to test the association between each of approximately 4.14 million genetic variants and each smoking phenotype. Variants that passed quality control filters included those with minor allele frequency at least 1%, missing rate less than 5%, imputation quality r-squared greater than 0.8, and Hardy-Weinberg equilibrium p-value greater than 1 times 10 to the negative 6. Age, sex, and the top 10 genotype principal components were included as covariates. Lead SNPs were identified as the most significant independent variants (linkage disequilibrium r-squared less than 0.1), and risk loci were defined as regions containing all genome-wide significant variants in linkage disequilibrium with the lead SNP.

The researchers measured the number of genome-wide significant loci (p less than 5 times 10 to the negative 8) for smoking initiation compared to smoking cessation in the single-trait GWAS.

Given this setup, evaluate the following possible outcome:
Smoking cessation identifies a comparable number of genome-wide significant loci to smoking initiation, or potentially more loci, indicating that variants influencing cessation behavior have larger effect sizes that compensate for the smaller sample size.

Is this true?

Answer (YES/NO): NO